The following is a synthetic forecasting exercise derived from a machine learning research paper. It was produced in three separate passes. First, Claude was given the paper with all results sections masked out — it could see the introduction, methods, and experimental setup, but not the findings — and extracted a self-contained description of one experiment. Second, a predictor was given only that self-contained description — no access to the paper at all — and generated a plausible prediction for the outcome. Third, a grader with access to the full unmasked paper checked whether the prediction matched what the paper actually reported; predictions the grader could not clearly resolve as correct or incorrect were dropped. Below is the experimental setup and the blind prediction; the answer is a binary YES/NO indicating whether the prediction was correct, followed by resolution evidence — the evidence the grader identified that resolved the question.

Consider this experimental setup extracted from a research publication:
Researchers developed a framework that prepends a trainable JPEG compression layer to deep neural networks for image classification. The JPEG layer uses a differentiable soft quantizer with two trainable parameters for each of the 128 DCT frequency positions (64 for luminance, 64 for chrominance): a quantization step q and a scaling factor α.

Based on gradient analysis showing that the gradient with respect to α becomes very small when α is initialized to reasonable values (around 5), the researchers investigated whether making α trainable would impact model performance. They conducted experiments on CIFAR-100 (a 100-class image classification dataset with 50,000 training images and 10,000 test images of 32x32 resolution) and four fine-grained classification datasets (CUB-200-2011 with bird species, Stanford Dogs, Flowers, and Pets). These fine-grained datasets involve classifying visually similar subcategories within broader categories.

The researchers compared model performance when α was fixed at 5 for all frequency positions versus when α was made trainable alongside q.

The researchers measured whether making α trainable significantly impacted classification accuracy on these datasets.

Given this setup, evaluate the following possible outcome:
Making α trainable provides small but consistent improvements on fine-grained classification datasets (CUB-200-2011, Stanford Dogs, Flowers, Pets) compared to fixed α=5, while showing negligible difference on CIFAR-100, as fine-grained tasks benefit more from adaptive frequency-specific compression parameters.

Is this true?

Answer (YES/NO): NO